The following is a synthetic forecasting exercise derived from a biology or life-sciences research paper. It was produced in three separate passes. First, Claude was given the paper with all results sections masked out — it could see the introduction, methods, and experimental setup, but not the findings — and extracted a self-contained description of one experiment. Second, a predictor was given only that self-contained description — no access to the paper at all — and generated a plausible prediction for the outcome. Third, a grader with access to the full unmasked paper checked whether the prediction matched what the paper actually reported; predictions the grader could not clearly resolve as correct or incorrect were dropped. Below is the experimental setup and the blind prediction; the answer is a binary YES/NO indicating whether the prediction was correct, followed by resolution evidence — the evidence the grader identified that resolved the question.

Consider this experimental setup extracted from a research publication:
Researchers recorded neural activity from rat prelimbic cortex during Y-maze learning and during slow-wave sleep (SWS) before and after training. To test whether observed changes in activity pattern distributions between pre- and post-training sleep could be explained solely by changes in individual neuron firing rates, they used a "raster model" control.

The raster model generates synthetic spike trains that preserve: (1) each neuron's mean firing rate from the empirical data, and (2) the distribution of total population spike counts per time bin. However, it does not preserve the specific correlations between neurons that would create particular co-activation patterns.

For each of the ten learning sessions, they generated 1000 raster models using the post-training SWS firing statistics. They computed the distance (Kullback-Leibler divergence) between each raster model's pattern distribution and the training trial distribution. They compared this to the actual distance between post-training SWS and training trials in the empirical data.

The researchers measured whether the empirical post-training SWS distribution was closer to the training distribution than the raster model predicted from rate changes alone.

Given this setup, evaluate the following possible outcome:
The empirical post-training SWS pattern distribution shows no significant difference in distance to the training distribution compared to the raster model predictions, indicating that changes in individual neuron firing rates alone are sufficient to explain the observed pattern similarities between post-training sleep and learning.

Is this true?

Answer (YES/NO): NO